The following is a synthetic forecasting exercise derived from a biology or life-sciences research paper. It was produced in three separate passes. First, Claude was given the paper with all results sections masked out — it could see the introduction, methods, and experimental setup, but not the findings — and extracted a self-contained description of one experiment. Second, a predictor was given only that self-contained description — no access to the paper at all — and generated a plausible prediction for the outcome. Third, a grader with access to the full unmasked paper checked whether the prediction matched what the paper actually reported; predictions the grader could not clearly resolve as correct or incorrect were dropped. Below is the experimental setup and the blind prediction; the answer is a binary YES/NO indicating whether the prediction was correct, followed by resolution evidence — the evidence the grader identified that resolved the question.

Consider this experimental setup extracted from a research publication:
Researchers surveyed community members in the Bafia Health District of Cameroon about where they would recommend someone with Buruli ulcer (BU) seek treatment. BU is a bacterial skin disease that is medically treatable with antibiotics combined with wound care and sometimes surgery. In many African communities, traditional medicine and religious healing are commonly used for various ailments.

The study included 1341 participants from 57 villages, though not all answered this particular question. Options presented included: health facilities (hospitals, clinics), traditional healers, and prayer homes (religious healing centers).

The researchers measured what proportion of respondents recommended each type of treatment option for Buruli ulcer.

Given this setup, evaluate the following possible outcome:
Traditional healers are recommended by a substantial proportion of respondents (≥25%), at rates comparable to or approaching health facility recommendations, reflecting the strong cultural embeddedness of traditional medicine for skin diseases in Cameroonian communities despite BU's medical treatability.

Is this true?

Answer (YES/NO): NO